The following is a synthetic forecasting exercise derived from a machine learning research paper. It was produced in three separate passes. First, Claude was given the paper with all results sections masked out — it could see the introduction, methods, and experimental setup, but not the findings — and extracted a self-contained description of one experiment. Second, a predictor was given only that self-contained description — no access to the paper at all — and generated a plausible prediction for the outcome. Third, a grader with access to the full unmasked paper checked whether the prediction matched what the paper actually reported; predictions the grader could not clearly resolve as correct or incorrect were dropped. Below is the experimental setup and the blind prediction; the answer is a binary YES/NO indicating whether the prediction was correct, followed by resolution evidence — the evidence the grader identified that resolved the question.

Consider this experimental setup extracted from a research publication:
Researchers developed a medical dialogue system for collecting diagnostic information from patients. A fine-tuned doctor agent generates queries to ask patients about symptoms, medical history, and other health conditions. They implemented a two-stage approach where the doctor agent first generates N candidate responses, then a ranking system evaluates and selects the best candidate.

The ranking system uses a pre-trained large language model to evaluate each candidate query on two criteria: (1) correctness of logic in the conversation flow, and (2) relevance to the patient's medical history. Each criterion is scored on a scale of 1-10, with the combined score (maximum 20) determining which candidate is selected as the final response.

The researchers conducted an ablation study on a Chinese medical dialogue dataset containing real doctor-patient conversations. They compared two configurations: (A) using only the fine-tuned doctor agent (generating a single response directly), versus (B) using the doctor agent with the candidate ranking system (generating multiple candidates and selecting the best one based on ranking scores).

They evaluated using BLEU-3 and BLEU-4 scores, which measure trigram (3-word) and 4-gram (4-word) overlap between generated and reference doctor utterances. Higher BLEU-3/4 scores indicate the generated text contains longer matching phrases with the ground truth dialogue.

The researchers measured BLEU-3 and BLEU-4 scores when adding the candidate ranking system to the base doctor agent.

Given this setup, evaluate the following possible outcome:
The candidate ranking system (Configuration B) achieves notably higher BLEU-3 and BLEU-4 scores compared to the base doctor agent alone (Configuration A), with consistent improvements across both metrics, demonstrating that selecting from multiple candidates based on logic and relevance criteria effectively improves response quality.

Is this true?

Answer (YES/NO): NO